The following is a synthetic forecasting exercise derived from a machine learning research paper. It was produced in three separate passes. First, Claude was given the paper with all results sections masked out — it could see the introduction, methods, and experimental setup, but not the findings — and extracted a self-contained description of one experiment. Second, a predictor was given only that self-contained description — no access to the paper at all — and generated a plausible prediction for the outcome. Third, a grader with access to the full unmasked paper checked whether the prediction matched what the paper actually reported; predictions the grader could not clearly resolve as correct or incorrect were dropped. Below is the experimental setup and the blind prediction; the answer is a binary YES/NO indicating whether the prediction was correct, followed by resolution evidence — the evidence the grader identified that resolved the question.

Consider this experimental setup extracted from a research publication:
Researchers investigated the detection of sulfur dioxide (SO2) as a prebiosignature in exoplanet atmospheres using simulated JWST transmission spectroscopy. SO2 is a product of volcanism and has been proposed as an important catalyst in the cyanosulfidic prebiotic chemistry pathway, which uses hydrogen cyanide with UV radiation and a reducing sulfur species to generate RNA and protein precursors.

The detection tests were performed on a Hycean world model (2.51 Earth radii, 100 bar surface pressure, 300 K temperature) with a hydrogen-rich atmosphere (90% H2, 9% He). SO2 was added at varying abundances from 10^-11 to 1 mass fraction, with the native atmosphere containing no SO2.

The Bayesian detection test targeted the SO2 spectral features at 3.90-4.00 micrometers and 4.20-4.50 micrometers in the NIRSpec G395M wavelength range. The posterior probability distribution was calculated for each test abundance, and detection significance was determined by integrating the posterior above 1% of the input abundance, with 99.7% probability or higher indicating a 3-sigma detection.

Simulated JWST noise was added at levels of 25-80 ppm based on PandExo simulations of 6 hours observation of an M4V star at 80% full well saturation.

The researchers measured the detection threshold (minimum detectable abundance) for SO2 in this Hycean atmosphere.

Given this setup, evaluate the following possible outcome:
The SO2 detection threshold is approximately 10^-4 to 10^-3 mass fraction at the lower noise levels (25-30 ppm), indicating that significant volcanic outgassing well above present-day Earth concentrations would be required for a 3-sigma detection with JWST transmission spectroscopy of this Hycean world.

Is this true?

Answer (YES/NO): NO